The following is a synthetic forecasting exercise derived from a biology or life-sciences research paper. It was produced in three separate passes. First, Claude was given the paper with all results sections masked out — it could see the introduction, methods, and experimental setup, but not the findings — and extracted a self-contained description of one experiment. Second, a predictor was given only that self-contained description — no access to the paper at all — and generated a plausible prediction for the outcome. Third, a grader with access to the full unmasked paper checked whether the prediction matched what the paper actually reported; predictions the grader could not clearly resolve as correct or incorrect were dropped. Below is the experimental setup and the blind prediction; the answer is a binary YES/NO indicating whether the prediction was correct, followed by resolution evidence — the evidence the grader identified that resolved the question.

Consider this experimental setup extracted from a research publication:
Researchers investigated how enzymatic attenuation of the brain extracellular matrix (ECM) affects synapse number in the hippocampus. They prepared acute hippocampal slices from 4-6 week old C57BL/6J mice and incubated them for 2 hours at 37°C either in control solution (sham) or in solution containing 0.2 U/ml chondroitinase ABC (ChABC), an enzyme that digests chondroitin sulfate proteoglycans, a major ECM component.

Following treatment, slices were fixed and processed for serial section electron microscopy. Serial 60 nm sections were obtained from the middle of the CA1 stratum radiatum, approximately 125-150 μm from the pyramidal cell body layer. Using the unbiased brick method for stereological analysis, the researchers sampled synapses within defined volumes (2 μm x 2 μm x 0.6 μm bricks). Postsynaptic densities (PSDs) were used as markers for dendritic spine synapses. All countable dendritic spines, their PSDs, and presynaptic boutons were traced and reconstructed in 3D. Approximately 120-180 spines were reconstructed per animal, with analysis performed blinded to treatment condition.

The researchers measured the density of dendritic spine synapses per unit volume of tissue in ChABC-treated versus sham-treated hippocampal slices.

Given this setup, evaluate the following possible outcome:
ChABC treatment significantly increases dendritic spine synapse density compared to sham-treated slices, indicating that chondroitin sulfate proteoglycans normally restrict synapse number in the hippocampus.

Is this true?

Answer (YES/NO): YES